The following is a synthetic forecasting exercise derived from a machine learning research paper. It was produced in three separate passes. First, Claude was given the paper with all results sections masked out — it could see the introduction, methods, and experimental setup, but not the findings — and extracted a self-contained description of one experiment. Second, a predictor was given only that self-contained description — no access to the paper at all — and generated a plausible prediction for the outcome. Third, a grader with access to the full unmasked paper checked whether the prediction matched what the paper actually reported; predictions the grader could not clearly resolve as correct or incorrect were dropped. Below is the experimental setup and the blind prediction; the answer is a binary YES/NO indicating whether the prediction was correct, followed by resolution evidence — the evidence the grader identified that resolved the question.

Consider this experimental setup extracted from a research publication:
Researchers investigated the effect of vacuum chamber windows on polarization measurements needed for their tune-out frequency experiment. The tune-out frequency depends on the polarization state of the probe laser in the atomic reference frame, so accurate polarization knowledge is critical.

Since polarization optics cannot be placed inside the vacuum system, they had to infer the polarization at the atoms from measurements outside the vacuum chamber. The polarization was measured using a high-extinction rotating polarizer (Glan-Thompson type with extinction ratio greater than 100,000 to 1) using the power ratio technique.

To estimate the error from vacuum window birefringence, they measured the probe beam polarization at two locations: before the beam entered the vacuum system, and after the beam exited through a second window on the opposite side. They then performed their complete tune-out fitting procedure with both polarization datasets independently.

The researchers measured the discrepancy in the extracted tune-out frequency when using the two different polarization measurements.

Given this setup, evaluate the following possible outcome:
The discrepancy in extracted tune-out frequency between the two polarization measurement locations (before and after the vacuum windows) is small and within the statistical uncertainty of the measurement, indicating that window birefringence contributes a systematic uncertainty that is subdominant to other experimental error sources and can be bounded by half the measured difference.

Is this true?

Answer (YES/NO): NO